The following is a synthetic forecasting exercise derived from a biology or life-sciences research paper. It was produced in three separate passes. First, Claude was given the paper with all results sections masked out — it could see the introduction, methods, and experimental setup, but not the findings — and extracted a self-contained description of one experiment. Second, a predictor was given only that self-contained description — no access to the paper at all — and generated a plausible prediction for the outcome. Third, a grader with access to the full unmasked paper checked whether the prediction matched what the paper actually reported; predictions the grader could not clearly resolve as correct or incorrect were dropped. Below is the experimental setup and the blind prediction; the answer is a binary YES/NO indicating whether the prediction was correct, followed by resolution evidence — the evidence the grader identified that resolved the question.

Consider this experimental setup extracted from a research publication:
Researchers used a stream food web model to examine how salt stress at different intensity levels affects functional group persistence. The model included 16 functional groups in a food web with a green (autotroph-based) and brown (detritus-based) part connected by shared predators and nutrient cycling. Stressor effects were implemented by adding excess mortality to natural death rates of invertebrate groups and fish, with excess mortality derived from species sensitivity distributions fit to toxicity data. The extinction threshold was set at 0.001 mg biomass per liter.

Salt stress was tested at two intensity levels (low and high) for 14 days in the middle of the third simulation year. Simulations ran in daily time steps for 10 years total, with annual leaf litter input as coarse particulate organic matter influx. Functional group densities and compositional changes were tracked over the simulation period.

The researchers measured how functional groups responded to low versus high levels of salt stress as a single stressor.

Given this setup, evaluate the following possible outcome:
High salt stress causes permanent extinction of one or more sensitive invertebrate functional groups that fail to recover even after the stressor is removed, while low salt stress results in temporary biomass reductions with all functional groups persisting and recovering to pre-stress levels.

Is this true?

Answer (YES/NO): YES